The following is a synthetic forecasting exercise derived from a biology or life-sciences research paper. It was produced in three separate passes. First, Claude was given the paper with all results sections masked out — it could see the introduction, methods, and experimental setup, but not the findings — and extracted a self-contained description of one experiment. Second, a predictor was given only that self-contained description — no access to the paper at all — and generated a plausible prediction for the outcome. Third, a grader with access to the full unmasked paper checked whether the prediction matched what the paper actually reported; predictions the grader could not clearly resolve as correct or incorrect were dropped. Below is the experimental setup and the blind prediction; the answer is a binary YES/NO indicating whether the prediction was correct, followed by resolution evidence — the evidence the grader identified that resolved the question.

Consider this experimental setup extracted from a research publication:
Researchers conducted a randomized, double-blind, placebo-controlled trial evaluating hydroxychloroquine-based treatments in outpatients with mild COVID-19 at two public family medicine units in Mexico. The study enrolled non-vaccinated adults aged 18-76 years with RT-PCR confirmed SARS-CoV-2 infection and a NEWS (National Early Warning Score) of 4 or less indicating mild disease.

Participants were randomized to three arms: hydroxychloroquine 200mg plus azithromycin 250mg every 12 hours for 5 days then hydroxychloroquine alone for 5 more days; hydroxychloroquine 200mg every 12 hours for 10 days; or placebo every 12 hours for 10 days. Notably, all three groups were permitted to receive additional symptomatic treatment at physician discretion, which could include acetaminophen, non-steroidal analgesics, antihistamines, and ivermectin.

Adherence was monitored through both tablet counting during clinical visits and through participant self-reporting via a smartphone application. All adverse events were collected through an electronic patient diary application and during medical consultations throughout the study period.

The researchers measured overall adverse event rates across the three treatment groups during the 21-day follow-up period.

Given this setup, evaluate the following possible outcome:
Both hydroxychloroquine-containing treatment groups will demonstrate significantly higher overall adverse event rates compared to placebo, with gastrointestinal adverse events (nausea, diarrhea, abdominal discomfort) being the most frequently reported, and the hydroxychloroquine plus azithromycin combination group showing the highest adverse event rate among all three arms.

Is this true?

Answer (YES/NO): NO